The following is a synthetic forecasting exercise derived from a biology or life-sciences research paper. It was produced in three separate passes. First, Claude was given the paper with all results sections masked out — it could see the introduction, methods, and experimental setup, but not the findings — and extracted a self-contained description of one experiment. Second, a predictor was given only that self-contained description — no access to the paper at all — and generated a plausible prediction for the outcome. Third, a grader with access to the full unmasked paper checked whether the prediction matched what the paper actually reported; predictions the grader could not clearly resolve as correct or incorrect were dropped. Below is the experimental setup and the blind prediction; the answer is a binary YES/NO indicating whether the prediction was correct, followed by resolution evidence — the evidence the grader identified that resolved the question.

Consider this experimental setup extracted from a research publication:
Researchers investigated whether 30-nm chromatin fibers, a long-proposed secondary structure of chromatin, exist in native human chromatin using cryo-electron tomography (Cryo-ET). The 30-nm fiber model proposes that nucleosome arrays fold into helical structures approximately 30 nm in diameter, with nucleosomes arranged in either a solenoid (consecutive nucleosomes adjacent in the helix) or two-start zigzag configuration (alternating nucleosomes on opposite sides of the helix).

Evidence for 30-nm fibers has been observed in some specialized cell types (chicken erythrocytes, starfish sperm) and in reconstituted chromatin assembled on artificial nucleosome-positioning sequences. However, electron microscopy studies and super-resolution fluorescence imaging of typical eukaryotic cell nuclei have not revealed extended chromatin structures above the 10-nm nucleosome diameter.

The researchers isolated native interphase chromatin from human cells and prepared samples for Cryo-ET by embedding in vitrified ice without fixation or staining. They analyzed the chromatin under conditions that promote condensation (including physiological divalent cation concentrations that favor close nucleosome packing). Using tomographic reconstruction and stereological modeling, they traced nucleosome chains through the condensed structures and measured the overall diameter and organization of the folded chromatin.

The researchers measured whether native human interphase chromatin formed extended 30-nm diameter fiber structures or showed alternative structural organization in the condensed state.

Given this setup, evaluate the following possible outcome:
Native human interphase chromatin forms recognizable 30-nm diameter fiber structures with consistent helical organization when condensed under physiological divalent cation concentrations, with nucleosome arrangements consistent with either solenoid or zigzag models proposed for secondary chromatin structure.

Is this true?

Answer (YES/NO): NO